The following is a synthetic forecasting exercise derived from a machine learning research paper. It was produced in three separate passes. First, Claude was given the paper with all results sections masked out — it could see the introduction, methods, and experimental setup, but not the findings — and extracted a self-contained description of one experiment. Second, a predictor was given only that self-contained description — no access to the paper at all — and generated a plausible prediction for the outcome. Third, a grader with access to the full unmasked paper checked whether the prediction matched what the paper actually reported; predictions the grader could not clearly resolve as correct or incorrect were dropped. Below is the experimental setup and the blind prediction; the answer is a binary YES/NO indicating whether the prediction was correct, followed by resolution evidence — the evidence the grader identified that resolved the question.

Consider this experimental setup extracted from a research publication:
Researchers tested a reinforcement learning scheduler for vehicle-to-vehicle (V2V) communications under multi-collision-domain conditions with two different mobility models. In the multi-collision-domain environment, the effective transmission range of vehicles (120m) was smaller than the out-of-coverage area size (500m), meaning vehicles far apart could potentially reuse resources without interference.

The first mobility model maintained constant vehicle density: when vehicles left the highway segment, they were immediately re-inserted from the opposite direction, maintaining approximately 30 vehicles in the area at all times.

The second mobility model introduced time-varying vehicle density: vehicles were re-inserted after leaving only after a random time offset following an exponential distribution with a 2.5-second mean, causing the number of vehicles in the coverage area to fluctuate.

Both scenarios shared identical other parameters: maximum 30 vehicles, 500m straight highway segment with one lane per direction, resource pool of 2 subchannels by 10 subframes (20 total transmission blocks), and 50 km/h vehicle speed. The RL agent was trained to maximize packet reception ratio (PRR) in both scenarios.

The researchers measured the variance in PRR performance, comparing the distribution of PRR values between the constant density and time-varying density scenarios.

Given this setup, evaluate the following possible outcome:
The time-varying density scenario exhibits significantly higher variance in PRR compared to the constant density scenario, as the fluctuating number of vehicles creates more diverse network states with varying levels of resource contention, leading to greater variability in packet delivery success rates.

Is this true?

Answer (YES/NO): YES